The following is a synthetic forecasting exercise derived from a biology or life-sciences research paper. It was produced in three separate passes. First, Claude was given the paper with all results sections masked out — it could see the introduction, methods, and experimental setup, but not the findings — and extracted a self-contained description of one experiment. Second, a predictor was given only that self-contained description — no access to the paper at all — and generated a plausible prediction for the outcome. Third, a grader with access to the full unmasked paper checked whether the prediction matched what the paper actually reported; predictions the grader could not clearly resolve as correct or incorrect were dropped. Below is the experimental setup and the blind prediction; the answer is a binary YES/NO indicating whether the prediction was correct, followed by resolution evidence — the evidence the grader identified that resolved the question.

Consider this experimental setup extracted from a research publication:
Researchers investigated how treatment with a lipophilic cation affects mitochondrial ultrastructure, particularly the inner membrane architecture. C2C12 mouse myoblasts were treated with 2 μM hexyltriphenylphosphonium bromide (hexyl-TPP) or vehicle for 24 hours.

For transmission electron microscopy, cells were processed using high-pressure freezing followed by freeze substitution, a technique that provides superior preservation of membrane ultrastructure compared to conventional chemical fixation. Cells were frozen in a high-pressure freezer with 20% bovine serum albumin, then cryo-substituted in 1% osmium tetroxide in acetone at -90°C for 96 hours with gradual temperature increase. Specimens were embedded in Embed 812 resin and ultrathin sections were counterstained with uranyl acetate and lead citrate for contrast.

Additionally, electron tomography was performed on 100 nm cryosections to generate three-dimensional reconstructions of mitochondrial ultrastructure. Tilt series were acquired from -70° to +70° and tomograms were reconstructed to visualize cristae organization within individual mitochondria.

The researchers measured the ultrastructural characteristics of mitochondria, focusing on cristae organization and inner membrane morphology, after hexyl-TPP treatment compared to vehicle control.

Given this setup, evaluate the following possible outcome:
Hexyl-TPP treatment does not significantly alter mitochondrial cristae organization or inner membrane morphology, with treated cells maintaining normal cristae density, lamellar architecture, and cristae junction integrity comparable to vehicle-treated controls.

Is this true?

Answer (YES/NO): NO